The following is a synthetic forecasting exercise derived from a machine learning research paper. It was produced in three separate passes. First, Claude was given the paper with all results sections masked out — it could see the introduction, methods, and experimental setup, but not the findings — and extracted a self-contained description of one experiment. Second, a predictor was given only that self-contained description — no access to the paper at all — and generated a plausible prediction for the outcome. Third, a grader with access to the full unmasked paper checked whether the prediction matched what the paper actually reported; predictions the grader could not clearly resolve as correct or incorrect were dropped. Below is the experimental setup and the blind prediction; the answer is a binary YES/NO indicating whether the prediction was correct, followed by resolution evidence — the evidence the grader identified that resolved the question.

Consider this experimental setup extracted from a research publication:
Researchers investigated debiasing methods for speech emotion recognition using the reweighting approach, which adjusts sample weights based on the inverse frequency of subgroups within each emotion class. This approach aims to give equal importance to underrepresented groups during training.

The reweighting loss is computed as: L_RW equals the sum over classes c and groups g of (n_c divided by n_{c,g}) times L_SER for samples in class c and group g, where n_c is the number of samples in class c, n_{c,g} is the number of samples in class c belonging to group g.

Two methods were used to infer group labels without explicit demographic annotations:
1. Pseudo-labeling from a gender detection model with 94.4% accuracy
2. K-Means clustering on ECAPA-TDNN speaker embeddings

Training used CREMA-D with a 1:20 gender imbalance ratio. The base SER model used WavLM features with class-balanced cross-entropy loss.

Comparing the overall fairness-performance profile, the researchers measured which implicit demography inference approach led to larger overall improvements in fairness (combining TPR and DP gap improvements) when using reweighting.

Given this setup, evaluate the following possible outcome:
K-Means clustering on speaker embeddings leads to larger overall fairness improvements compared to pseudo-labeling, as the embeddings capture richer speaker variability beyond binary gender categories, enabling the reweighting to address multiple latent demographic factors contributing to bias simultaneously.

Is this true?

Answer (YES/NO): NO